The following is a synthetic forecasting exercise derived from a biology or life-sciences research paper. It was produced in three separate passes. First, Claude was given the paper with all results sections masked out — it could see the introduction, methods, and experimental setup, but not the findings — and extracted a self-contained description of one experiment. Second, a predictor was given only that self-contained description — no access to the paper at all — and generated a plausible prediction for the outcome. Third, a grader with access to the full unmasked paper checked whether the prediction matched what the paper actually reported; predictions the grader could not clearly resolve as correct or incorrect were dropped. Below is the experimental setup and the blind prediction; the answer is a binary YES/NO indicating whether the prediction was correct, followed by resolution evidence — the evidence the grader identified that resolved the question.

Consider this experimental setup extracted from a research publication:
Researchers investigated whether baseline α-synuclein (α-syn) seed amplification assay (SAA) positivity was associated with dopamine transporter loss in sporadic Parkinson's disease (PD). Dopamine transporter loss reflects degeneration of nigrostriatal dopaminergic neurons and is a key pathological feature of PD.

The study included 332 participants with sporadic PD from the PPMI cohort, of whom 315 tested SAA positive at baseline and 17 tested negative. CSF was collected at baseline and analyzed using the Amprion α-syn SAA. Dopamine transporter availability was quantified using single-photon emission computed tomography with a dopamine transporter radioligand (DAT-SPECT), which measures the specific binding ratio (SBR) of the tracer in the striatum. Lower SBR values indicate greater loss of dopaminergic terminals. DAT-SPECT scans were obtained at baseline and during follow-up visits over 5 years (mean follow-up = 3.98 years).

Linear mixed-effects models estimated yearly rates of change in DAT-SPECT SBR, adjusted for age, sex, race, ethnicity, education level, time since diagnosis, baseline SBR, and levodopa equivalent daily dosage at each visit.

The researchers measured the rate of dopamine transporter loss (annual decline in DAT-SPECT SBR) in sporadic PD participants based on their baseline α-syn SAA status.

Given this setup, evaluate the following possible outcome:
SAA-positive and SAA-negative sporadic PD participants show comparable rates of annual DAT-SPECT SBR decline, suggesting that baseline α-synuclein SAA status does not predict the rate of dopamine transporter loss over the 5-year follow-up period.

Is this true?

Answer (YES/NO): YES